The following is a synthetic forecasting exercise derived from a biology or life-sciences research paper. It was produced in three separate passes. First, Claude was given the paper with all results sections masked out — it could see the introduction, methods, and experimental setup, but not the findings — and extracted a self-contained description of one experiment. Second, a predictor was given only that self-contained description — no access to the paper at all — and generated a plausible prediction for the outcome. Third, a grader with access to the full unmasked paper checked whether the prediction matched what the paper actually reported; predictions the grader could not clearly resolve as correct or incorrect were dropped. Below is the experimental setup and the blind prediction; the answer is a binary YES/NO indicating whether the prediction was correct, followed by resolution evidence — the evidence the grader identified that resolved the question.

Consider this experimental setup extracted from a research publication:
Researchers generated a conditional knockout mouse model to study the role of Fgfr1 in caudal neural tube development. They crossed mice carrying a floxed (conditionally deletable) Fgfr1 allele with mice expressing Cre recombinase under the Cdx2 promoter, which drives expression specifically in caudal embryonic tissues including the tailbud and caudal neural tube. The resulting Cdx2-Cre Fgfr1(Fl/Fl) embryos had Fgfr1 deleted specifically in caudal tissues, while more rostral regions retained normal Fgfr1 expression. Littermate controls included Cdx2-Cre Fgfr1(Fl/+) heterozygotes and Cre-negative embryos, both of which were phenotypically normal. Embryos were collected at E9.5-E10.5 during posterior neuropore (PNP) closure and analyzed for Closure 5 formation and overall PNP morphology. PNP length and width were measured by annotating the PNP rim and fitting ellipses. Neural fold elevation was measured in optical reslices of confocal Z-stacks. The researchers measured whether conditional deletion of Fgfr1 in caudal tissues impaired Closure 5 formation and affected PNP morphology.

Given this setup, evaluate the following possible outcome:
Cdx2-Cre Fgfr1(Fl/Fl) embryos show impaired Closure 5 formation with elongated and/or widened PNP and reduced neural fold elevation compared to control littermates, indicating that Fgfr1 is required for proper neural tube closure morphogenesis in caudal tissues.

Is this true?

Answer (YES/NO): NO